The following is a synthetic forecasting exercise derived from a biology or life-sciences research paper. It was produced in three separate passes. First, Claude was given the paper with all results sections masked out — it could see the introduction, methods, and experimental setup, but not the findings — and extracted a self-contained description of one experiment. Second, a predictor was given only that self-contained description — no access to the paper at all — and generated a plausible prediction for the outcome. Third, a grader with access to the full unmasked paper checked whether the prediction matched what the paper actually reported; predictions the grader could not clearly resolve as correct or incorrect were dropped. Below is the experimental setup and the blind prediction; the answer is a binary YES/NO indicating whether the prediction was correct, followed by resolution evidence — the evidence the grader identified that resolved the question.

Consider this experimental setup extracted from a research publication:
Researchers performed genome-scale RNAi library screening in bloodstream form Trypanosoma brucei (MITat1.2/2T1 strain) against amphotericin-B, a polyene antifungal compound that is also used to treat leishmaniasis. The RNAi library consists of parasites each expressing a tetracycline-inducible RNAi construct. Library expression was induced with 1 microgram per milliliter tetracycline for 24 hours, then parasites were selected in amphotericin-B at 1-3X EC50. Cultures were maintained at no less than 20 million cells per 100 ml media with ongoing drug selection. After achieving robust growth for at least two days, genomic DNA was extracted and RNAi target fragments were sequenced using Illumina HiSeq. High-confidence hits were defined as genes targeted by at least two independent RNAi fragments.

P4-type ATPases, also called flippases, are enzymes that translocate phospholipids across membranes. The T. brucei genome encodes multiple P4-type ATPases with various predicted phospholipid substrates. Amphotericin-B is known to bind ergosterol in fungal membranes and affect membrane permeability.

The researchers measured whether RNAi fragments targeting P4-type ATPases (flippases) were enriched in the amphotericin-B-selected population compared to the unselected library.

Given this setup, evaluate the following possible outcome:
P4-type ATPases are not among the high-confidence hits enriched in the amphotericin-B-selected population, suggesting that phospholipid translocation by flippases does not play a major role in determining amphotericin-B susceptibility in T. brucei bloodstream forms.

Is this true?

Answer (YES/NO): NO